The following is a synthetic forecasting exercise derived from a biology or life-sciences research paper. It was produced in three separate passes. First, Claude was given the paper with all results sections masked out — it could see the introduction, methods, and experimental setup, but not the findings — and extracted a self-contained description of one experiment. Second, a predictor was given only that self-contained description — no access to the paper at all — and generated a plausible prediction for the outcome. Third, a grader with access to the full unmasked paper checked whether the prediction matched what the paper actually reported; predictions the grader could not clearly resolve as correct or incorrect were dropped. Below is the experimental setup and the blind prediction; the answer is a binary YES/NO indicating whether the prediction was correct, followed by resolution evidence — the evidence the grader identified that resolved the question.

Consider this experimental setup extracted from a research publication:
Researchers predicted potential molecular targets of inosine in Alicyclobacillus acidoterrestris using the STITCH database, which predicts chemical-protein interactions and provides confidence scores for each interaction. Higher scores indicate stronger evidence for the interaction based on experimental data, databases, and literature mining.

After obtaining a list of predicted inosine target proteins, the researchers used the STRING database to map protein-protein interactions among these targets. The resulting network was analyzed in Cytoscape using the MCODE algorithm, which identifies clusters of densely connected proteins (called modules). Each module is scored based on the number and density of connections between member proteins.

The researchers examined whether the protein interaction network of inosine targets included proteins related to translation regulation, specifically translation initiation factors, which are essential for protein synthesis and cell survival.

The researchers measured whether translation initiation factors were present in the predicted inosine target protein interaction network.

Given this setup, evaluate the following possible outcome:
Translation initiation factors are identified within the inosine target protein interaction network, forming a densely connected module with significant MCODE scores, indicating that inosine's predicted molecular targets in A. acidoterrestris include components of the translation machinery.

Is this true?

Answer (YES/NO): YES